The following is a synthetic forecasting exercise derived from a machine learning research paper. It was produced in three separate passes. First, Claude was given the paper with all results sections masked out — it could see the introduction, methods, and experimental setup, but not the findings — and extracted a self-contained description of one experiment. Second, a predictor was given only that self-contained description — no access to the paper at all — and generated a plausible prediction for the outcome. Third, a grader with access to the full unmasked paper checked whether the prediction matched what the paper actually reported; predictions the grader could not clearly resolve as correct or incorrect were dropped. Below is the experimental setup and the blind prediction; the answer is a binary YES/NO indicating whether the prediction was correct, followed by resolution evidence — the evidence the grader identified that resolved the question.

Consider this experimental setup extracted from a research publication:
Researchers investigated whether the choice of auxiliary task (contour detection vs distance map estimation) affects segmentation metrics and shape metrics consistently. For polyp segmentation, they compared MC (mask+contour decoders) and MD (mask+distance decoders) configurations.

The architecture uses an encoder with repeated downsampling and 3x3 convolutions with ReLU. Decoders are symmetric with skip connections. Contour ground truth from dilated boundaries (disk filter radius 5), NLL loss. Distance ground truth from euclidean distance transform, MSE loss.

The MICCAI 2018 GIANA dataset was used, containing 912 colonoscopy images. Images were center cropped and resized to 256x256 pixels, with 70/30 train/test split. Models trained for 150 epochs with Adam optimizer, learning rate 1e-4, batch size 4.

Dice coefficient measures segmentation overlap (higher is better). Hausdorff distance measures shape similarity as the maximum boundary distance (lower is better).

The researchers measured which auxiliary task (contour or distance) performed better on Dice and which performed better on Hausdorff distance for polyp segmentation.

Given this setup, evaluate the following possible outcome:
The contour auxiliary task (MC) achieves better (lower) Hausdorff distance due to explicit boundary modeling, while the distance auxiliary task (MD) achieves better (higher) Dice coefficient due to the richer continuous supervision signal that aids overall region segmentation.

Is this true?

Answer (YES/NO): NO